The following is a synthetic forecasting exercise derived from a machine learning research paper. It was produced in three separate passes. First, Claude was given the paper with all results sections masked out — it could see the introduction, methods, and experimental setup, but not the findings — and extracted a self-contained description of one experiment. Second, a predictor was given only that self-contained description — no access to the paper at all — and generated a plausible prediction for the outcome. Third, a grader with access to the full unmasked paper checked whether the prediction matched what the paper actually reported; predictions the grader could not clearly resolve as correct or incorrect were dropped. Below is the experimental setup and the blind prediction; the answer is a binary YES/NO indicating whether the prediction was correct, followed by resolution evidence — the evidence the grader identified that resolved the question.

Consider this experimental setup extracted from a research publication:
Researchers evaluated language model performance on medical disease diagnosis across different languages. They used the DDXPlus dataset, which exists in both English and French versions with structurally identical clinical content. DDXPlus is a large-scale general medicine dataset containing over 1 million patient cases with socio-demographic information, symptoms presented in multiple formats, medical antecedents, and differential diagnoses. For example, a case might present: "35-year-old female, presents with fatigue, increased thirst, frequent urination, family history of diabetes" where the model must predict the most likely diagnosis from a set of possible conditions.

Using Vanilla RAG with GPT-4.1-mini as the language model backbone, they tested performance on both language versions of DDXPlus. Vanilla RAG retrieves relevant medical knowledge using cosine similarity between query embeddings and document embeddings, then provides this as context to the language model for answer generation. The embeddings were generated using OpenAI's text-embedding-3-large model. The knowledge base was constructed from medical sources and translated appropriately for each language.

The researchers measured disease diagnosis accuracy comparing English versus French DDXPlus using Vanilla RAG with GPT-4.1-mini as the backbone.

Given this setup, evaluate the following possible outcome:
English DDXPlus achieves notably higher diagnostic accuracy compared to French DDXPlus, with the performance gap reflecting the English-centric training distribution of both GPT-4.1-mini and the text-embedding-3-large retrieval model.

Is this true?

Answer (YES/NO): YES